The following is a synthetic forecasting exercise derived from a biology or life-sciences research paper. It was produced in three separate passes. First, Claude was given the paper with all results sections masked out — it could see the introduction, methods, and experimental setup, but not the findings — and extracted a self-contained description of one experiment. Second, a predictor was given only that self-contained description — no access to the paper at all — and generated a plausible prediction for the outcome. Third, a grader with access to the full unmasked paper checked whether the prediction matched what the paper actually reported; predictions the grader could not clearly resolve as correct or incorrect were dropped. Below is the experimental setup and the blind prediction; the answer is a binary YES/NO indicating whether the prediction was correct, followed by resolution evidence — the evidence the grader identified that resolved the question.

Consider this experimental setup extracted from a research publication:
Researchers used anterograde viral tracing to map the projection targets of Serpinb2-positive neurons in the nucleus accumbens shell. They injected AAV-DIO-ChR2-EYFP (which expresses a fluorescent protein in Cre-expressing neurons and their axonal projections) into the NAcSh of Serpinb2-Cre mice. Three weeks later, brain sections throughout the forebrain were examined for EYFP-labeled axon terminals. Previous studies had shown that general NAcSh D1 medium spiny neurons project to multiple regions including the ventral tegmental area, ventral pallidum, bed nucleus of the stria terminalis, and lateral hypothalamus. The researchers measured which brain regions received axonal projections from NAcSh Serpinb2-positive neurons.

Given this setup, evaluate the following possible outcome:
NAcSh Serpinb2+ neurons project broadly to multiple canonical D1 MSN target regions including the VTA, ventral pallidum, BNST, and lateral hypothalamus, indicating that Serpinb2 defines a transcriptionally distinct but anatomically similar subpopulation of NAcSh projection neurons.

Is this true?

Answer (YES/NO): NO